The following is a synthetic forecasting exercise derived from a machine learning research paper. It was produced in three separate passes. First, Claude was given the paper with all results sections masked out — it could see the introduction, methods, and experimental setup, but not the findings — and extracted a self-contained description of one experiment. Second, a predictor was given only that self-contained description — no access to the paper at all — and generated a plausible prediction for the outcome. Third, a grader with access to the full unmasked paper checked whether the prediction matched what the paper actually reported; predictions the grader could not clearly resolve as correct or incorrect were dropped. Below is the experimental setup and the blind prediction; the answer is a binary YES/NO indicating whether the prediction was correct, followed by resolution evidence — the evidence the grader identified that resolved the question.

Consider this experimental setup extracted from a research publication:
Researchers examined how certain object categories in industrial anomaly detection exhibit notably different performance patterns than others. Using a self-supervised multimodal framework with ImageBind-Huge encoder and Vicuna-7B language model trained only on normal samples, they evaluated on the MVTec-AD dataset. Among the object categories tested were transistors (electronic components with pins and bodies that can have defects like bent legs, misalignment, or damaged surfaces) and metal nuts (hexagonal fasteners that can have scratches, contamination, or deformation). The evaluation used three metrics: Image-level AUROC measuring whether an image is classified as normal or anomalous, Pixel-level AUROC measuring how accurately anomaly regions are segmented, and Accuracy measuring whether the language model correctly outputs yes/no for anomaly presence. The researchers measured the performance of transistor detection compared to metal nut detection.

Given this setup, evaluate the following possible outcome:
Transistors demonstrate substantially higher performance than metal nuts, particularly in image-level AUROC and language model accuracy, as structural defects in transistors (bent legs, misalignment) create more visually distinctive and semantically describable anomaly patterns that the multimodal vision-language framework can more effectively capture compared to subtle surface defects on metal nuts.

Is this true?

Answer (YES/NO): NO